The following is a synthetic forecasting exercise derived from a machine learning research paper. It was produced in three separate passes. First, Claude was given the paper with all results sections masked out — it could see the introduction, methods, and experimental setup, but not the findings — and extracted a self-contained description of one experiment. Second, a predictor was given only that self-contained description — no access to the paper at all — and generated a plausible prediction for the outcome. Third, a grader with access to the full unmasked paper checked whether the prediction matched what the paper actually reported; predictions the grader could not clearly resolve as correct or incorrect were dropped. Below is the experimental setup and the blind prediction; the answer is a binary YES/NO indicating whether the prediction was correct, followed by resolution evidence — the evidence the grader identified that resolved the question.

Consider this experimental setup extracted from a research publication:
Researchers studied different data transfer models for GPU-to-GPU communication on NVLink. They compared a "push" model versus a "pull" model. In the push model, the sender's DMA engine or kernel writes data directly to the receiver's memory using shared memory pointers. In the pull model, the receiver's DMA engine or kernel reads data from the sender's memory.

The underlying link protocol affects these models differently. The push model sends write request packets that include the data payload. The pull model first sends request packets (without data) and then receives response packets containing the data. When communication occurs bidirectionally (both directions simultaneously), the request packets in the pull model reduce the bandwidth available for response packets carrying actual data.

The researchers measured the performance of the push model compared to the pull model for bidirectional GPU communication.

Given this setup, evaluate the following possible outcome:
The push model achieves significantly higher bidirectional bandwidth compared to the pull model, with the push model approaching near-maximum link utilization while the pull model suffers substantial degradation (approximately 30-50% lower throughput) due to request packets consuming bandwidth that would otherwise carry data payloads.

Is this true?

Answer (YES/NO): NO